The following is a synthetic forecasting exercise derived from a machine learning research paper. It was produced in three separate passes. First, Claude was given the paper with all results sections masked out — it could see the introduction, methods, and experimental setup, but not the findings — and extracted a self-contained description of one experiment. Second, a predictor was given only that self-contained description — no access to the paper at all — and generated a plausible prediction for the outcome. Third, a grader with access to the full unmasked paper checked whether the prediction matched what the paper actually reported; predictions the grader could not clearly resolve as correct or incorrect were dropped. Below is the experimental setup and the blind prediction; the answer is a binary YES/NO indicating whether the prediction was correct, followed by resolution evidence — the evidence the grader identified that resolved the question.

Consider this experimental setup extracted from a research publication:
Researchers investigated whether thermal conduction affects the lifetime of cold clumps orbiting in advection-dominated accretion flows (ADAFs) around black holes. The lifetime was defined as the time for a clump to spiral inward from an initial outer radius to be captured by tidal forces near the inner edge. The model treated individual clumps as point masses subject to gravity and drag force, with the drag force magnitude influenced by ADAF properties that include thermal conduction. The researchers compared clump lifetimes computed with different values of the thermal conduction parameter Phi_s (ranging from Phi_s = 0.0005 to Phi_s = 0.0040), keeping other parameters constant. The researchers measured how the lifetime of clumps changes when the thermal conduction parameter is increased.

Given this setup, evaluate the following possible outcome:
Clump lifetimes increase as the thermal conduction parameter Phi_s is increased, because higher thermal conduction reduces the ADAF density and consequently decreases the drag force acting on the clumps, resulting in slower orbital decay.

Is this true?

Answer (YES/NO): NO